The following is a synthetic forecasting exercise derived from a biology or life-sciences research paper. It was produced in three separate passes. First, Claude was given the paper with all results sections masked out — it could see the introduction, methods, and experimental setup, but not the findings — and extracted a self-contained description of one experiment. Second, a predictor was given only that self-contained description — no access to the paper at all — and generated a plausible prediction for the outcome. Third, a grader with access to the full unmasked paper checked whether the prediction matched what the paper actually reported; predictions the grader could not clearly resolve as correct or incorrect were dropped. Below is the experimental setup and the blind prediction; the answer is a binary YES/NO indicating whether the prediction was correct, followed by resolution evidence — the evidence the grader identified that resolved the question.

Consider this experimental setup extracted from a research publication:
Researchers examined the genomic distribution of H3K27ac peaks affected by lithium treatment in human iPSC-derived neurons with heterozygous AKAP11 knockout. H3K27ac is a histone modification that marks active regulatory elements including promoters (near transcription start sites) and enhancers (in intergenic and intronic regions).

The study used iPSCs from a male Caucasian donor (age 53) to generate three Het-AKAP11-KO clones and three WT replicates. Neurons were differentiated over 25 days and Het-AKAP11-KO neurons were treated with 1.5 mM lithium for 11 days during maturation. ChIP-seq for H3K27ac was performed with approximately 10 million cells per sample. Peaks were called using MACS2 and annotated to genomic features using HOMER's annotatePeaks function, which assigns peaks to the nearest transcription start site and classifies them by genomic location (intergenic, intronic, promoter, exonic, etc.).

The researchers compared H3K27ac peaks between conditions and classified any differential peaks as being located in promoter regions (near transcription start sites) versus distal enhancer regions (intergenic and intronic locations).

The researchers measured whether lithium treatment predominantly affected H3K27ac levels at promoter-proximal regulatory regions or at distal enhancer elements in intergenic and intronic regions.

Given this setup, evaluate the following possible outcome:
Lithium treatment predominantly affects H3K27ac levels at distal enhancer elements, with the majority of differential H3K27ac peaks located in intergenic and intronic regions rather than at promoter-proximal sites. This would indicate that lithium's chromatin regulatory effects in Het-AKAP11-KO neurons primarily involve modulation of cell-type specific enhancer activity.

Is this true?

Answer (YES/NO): YES